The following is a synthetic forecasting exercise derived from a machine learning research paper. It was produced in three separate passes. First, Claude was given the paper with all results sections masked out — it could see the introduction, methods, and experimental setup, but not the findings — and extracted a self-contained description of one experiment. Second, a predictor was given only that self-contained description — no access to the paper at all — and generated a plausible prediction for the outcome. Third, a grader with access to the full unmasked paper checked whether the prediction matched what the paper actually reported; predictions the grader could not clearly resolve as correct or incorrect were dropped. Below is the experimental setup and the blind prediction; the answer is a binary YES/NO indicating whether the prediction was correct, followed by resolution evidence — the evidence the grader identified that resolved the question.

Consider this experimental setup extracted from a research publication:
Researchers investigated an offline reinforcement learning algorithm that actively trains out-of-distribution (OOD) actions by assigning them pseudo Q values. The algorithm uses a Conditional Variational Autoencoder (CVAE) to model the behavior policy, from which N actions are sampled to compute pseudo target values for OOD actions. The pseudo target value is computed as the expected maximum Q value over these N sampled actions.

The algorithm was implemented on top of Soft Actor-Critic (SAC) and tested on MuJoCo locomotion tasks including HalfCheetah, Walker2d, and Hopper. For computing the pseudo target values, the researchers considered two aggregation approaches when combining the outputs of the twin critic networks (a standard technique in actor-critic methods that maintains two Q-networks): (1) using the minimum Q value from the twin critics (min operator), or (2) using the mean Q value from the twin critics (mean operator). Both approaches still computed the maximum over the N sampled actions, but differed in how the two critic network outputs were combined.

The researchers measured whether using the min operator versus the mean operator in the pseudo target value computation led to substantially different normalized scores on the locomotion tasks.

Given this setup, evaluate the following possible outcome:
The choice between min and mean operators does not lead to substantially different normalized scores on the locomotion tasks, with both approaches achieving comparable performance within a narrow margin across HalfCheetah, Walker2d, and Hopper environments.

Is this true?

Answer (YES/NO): YES